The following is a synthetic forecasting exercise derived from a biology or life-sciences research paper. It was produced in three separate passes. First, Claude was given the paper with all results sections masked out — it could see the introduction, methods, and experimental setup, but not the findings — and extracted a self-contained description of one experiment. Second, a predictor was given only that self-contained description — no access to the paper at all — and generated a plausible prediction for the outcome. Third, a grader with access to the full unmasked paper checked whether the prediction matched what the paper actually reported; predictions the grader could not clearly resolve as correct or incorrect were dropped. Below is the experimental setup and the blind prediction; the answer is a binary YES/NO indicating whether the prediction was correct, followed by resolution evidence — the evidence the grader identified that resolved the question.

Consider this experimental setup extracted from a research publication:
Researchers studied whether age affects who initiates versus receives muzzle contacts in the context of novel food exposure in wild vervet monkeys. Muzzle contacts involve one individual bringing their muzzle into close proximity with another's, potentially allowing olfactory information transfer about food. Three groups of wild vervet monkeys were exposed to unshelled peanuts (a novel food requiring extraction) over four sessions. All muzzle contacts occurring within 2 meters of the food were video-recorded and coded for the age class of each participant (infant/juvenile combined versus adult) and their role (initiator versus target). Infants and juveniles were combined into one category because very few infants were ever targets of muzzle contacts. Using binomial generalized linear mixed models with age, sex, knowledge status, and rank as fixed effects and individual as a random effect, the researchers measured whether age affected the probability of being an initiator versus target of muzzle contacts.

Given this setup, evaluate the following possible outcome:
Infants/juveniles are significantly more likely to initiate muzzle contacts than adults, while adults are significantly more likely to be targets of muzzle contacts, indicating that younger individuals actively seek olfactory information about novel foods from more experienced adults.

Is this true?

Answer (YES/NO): YES